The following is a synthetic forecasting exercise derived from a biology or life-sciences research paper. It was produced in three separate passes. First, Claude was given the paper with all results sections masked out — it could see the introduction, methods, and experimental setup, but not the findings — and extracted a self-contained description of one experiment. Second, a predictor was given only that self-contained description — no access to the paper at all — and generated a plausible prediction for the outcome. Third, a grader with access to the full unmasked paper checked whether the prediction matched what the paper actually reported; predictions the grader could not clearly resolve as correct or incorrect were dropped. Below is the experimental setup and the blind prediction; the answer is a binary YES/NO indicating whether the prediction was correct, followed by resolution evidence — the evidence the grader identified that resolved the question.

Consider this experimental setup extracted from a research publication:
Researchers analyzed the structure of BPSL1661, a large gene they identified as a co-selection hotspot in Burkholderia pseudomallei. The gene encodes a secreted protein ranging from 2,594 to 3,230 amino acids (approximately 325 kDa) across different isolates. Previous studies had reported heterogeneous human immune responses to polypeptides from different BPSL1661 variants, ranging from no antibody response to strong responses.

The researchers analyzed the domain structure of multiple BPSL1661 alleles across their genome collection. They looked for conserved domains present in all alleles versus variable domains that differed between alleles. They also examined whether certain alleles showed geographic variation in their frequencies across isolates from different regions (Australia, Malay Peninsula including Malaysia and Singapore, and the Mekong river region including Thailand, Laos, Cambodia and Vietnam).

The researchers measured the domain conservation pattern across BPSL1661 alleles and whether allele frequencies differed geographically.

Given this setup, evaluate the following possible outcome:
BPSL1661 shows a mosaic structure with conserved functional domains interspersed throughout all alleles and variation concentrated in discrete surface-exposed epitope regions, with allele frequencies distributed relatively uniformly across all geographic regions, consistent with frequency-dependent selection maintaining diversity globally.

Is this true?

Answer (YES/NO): NO